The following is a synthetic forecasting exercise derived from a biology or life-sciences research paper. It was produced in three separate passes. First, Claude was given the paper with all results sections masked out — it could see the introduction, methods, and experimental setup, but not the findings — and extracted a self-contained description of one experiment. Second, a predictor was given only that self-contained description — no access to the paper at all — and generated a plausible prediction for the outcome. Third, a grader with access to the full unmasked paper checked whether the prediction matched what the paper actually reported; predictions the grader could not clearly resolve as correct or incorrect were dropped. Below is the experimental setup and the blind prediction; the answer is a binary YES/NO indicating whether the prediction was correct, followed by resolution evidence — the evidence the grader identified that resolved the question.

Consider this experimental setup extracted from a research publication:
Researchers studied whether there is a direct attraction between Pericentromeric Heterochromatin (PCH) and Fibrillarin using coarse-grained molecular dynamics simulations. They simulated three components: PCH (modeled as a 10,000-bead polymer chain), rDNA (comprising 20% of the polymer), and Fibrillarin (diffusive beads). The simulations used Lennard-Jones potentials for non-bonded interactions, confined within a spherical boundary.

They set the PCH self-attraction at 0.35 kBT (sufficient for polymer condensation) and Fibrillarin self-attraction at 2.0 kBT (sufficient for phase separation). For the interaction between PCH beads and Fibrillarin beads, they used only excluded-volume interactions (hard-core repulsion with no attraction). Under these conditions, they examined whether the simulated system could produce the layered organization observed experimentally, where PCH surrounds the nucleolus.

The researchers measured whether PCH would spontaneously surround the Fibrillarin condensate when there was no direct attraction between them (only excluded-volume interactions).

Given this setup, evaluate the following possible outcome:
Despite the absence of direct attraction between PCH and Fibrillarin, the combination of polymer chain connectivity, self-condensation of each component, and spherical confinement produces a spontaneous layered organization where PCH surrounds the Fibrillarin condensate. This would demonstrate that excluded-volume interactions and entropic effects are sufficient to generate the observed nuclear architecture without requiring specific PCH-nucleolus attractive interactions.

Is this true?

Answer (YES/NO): NO